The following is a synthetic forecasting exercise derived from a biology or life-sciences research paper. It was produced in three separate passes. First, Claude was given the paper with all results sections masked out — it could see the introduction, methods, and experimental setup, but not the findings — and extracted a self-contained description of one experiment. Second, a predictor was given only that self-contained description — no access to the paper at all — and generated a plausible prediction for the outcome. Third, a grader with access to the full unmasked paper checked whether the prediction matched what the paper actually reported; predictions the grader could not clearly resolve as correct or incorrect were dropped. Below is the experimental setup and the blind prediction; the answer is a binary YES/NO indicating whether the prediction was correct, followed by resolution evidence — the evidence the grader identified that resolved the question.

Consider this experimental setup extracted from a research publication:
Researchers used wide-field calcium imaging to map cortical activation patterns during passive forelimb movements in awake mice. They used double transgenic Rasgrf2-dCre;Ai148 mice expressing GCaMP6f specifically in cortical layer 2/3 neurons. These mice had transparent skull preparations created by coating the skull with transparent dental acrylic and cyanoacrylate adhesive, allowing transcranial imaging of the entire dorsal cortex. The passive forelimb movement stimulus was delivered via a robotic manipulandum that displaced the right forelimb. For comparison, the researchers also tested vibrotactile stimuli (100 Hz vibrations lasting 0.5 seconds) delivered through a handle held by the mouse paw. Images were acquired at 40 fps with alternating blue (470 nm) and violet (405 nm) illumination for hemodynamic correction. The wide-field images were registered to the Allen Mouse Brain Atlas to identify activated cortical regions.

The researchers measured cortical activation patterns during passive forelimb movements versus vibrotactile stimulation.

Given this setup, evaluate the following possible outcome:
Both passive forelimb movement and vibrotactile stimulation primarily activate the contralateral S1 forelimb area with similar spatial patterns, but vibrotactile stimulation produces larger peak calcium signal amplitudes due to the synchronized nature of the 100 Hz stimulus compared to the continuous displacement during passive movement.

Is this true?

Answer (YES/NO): NO